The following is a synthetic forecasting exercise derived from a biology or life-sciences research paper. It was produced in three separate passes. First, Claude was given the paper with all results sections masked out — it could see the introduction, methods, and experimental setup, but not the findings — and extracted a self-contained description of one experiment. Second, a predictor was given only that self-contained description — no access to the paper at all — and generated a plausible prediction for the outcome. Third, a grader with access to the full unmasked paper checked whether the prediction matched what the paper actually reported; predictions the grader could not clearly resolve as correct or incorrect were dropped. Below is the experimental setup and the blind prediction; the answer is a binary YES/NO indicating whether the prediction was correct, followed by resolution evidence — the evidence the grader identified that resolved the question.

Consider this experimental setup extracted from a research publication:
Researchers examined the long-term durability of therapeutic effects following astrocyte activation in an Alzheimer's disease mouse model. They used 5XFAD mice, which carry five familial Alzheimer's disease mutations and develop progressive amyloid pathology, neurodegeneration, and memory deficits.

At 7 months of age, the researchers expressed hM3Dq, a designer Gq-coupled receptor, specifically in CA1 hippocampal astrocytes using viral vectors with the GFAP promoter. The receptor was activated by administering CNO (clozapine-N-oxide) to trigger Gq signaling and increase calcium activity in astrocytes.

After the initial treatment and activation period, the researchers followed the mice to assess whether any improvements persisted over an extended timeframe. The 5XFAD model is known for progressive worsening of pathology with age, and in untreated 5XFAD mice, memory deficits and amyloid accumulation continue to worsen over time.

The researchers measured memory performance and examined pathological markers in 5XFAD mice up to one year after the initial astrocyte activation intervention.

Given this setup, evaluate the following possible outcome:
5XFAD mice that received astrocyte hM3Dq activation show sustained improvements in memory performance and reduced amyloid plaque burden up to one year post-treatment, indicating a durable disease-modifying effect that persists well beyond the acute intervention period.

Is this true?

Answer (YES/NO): NO